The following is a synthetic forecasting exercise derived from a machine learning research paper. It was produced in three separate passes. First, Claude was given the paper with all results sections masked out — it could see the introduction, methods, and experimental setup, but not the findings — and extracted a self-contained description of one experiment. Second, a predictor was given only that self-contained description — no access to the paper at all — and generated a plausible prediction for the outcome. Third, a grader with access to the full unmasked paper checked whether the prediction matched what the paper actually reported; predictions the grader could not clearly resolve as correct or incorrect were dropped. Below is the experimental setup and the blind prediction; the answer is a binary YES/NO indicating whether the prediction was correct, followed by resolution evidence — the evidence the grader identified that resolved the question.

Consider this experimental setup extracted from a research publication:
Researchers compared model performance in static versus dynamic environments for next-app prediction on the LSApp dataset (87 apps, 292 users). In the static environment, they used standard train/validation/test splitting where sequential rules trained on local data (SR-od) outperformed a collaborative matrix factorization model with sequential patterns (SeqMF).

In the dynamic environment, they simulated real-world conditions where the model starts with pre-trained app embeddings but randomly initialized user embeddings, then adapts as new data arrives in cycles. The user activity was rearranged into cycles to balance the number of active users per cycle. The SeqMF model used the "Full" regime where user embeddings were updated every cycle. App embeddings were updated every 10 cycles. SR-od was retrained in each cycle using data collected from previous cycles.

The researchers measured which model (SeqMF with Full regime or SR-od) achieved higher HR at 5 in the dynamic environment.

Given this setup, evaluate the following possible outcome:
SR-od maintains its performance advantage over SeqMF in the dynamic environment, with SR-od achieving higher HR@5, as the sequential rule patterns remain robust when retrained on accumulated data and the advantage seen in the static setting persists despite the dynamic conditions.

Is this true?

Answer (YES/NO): NO